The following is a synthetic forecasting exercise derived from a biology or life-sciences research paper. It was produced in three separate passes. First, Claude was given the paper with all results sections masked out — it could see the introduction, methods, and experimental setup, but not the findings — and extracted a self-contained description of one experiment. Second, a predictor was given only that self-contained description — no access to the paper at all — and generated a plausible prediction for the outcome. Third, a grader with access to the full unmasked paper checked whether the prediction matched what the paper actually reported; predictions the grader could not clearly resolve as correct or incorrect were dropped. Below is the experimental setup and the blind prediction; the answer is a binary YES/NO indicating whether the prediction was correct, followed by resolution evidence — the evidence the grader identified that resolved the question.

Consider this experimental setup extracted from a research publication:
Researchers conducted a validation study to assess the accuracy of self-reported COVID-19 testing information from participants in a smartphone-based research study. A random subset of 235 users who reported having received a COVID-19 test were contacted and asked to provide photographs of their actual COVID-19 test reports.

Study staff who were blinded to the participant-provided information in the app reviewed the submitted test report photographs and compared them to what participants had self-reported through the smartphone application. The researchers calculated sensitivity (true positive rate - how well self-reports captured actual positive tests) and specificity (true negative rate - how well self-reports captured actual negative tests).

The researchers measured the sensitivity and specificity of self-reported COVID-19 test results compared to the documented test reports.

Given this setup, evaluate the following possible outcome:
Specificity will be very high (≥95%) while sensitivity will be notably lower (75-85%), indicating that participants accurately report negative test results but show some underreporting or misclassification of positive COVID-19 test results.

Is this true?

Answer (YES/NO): NO